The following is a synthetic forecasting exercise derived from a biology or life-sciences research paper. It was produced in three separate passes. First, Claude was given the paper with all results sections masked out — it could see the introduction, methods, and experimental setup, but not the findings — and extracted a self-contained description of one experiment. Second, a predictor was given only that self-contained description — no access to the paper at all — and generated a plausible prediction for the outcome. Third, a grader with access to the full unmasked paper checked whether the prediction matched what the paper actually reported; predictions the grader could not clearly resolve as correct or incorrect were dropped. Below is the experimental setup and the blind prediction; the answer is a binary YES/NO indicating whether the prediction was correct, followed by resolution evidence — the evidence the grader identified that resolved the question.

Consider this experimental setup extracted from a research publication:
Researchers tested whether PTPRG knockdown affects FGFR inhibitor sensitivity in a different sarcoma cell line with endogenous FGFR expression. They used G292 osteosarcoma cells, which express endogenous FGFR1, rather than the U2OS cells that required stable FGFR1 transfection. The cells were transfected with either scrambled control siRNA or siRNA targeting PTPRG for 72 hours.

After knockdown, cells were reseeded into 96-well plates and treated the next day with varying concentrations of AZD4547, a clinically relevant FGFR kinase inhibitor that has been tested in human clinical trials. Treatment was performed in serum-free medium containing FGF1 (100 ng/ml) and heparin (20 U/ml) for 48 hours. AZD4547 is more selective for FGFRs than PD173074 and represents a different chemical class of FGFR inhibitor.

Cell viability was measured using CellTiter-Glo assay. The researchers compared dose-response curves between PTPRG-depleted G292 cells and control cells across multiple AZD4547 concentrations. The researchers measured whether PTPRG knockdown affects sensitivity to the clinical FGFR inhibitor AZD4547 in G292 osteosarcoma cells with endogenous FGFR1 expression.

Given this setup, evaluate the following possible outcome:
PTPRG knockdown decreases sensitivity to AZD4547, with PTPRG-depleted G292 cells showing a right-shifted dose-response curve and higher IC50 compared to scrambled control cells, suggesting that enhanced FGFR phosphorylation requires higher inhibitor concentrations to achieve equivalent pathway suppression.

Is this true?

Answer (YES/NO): YES